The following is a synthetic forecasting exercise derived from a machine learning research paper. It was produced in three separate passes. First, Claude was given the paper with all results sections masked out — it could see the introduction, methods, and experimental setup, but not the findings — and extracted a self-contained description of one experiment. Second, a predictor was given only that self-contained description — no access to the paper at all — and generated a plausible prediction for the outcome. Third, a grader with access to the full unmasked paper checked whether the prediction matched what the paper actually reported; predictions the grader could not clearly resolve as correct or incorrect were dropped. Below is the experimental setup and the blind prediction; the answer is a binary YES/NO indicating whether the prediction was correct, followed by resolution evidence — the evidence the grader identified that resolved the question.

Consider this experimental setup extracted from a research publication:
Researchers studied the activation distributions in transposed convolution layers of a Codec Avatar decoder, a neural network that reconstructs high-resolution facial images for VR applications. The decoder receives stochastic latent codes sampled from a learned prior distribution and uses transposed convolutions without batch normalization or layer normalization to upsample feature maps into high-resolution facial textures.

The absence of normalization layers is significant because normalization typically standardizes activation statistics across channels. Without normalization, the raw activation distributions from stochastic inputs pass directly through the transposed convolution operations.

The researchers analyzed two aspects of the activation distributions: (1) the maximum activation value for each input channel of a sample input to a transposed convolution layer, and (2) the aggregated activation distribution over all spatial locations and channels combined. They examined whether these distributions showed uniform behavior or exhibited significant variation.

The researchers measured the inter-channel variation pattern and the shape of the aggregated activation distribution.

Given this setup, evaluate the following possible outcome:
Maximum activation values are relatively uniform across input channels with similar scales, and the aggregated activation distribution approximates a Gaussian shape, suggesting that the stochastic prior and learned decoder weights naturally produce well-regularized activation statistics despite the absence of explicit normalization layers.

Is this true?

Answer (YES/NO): NO